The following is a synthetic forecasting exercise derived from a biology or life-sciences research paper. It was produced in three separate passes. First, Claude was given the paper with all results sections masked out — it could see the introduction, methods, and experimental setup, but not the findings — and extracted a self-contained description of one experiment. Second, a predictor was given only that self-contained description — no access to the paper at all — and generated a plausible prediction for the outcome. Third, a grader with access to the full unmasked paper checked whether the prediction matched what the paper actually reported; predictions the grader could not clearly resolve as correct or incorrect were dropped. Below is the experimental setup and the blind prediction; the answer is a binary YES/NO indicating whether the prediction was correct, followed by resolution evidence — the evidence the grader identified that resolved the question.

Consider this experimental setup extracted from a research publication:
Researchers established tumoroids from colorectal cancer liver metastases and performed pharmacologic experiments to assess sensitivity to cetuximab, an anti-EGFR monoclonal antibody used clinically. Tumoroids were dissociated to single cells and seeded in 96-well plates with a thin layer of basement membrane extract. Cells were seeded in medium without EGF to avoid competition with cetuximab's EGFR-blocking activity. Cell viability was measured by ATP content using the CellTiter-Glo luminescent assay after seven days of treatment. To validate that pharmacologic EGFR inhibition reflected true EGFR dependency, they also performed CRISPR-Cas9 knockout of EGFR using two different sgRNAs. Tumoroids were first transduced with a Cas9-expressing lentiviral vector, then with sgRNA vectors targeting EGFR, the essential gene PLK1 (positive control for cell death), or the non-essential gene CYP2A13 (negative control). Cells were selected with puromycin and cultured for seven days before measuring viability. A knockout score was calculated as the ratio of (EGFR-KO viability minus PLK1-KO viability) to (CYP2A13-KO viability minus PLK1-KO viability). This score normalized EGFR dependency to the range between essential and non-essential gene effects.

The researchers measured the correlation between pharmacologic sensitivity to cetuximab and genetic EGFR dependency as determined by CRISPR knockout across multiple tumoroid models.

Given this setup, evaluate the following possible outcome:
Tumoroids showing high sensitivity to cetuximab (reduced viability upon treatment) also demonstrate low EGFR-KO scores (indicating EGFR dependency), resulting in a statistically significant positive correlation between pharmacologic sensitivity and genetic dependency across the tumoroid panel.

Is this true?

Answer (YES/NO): YES